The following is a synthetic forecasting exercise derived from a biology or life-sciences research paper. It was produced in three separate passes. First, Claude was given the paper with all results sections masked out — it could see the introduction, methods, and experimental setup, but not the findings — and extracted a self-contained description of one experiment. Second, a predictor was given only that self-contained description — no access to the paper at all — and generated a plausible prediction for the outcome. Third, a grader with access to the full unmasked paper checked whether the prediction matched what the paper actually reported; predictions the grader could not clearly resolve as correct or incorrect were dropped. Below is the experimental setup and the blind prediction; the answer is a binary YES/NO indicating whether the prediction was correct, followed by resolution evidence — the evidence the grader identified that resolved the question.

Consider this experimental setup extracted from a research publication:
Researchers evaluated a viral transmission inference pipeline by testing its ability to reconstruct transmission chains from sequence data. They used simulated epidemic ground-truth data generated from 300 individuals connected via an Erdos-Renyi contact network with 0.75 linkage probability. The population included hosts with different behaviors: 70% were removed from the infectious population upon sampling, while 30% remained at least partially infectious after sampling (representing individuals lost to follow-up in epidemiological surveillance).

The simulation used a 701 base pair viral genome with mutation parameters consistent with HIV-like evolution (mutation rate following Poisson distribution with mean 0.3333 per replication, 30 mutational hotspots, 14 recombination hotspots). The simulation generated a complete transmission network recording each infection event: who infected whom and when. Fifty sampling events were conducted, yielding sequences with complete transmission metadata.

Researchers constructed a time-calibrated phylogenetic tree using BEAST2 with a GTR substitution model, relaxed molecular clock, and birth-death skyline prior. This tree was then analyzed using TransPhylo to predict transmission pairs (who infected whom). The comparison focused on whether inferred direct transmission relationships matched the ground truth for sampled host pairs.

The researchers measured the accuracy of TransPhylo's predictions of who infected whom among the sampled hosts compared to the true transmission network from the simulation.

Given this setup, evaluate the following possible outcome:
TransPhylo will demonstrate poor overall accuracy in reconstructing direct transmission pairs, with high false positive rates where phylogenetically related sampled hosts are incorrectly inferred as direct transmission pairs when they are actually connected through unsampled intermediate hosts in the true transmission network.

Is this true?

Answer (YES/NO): NO